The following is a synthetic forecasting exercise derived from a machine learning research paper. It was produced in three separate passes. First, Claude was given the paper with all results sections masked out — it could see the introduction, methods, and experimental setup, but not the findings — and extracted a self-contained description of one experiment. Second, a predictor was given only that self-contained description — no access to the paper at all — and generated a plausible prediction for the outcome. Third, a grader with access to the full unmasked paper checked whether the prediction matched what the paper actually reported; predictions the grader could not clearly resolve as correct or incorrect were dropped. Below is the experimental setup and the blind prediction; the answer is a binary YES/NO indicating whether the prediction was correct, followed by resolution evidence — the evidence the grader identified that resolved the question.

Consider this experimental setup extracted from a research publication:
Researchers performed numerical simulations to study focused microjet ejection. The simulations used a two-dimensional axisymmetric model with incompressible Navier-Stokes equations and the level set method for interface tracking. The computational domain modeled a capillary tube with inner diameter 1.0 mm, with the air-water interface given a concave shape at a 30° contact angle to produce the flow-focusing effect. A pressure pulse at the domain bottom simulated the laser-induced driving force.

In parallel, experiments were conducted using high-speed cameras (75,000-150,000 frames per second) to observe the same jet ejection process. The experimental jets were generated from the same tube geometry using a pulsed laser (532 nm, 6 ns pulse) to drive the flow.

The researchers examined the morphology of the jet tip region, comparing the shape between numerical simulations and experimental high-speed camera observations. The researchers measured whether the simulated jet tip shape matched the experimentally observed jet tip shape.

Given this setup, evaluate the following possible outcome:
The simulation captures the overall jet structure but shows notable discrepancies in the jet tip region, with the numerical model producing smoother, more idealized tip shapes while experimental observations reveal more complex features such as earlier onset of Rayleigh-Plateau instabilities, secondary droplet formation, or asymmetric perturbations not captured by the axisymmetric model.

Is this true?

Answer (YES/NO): NO